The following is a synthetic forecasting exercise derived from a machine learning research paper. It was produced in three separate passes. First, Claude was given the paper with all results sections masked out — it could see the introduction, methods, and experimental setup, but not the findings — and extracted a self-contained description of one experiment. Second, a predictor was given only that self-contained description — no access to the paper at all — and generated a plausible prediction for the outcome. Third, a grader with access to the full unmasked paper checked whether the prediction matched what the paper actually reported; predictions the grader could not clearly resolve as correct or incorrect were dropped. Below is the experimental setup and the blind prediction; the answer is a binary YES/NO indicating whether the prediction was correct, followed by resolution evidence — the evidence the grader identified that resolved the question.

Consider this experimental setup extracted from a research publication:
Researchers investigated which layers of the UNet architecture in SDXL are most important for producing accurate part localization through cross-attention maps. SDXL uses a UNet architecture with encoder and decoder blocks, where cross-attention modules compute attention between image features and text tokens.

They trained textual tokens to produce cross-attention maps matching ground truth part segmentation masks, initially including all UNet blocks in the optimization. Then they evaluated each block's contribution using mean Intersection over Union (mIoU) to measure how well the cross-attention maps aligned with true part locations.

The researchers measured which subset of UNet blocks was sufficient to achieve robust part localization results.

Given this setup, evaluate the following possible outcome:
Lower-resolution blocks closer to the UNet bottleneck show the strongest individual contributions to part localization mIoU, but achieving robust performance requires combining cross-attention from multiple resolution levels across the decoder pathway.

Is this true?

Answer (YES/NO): NO